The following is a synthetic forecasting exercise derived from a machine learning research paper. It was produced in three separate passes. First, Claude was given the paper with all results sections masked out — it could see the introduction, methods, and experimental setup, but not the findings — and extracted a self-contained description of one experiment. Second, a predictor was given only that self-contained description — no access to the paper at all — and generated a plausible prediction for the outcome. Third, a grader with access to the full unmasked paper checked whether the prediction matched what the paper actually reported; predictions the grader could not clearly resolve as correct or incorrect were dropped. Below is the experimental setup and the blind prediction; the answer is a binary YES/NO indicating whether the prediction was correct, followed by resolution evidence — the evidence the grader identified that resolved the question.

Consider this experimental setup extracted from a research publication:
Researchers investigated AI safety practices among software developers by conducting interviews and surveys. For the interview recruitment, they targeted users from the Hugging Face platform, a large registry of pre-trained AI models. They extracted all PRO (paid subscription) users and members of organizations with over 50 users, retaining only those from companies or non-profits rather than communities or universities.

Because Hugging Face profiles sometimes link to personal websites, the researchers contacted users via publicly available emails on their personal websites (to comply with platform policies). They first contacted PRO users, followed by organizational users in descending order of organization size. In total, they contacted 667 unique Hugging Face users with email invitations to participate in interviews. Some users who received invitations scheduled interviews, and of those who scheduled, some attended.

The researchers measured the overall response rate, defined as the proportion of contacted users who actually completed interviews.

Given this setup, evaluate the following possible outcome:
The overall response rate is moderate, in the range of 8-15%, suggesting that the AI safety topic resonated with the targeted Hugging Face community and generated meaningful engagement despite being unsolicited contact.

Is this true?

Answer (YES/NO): NO